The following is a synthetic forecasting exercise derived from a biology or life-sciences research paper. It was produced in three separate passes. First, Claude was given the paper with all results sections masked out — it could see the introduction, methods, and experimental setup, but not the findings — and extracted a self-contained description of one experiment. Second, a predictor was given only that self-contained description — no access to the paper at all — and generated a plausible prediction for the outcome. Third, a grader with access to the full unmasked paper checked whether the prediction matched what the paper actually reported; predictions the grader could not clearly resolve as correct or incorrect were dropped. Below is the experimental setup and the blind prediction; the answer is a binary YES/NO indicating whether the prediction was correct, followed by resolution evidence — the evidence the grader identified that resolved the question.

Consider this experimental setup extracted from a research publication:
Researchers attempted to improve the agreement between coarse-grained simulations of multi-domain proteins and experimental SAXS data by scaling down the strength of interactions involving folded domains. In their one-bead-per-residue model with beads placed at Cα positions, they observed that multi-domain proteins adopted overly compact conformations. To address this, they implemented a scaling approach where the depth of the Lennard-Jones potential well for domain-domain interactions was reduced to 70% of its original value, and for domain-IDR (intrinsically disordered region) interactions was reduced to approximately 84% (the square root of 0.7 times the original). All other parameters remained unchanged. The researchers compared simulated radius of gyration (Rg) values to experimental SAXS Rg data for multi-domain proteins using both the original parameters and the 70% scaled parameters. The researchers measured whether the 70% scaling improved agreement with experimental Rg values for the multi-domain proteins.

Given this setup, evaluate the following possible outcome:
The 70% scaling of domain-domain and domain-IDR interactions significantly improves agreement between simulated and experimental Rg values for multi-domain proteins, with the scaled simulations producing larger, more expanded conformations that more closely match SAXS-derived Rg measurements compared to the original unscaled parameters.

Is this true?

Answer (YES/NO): NO